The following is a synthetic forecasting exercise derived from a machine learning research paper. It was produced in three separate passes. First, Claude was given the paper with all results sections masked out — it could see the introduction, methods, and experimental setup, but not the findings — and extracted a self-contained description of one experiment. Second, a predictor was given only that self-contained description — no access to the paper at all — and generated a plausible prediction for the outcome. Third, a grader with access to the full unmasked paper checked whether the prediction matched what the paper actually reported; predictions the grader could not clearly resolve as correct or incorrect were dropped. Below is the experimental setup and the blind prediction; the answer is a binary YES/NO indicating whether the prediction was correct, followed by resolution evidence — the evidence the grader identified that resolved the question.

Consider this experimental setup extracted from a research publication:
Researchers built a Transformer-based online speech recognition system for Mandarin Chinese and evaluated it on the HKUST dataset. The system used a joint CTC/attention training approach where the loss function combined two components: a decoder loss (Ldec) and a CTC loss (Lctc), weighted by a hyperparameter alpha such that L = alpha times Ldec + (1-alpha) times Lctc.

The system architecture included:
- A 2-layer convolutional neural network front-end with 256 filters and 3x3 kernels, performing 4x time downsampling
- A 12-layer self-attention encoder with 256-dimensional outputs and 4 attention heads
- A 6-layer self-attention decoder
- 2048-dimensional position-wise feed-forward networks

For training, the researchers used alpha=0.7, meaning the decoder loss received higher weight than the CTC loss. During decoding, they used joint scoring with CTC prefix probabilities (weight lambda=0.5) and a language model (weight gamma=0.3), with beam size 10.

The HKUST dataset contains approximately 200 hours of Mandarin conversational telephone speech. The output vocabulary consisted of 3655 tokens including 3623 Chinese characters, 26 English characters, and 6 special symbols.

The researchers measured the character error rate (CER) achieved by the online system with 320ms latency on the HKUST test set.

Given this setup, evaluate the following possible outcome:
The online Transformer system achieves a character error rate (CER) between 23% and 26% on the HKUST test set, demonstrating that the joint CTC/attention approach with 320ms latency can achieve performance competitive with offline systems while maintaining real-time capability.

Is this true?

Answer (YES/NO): YES